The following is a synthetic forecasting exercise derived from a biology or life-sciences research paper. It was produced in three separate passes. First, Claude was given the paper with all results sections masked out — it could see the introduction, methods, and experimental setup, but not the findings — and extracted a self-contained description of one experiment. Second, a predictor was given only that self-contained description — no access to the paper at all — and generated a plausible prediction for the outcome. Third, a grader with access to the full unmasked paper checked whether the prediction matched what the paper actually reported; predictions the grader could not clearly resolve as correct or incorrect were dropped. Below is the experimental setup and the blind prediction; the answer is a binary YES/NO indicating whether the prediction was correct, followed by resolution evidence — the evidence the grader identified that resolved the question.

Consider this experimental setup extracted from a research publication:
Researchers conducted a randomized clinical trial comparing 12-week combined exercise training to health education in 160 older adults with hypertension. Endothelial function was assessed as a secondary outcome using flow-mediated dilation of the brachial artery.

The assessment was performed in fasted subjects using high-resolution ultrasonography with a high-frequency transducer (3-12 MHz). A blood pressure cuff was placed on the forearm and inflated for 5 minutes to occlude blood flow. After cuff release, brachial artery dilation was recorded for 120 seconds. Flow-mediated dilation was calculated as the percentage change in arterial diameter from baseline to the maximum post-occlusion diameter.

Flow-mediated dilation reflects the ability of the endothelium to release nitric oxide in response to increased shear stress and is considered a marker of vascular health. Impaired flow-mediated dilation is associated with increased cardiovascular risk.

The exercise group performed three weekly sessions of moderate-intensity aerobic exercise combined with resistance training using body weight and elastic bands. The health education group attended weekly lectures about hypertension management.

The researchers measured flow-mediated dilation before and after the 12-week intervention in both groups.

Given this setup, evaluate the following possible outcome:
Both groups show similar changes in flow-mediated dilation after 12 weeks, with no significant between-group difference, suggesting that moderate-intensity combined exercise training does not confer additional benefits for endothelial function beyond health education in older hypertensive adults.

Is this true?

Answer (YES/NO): YES